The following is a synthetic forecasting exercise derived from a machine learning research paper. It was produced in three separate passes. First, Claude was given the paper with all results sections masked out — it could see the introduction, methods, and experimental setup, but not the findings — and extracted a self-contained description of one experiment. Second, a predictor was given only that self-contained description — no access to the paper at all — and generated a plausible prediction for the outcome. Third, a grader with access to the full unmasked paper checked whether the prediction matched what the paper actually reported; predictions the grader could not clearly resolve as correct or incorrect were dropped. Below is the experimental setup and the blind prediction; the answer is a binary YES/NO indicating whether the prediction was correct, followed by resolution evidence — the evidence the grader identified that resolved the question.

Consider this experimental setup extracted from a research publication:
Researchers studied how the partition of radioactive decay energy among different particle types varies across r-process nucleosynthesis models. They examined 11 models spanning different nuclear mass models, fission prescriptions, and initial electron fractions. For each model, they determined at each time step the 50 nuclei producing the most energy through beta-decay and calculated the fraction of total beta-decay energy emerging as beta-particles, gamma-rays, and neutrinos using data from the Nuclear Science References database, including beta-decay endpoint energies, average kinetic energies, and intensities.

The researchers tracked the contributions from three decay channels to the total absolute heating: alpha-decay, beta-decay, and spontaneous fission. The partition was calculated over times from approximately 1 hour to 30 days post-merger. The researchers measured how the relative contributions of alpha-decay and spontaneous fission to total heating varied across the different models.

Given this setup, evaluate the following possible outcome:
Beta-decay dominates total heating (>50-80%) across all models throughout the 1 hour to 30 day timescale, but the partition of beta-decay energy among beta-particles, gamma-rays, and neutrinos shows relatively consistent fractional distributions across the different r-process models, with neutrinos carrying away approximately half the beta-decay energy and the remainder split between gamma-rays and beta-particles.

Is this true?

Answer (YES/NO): NO